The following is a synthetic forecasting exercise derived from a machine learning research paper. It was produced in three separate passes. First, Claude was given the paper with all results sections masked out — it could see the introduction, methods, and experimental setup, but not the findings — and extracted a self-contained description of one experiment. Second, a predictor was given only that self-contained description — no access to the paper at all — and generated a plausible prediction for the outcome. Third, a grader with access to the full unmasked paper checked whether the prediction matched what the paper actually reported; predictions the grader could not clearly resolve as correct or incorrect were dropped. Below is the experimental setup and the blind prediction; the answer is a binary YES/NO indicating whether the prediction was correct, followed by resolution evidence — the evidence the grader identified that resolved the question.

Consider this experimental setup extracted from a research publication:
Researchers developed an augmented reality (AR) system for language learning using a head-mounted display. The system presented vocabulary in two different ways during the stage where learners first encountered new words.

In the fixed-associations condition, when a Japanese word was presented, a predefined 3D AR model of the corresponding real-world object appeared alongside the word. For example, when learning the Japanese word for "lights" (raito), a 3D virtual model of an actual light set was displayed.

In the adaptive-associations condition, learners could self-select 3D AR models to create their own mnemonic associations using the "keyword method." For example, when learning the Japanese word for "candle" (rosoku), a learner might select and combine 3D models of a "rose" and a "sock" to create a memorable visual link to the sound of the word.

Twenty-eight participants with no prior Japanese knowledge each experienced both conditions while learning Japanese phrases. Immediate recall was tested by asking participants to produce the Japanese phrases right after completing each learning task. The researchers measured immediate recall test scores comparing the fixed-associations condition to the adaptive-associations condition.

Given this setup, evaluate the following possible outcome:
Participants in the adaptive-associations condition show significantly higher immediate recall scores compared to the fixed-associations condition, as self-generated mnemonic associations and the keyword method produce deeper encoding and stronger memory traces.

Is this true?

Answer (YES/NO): YES